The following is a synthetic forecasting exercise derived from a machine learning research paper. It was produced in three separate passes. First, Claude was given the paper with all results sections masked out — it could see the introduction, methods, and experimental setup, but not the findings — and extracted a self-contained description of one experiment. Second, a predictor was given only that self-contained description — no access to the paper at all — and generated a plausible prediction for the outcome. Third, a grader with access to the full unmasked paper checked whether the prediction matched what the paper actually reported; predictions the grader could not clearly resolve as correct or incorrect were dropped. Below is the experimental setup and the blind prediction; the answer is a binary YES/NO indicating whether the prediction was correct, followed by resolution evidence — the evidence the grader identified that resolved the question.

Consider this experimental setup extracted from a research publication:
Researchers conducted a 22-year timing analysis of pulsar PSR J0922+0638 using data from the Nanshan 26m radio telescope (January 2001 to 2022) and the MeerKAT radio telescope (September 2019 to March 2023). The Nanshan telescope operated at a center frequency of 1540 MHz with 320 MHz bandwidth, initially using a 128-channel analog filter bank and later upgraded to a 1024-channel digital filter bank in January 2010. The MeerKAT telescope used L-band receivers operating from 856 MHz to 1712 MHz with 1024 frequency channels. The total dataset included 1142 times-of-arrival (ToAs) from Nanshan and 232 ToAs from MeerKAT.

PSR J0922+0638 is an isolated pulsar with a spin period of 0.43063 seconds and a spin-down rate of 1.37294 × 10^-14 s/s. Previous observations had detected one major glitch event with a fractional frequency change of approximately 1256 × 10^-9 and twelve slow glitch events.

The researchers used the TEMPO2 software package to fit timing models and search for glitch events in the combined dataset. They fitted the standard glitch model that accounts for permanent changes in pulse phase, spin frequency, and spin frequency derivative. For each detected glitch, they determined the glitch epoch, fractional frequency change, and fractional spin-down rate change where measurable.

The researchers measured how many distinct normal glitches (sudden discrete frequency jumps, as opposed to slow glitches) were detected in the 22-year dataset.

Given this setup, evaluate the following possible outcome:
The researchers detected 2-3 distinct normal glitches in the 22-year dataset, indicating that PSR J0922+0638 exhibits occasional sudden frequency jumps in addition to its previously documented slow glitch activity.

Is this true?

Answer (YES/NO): YES